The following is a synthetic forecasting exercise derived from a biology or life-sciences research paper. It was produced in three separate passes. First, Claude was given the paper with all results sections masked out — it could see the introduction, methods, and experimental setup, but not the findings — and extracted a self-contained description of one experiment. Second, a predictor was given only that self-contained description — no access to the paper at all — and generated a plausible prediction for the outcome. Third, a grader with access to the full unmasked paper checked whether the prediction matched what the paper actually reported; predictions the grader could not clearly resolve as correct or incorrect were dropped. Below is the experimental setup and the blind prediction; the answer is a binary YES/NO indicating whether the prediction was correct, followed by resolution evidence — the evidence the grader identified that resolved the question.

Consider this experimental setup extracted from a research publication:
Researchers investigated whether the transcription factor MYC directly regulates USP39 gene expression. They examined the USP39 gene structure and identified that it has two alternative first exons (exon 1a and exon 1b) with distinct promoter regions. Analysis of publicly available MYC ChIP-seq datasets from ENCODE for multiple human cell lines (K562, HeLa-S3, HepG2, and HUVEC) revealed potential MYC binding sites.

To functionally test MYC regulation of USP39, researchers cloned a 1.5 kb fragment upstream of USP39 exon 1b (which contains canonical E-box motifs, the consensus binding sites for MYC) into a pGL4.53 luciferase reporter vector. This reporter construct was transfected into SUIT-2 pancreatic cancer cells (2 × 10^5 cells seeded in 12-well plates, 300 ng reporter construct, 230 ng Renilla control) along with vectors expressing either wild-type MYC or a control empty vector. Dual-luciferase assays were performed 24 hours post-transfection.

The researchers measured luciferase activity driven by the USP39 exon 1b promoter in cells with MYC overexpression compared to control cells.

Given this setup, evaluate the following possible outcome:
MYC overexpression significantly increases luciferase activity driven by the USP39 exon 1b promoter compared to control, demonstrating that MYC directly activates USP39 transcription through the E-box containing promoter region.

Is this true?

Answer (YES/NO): YES